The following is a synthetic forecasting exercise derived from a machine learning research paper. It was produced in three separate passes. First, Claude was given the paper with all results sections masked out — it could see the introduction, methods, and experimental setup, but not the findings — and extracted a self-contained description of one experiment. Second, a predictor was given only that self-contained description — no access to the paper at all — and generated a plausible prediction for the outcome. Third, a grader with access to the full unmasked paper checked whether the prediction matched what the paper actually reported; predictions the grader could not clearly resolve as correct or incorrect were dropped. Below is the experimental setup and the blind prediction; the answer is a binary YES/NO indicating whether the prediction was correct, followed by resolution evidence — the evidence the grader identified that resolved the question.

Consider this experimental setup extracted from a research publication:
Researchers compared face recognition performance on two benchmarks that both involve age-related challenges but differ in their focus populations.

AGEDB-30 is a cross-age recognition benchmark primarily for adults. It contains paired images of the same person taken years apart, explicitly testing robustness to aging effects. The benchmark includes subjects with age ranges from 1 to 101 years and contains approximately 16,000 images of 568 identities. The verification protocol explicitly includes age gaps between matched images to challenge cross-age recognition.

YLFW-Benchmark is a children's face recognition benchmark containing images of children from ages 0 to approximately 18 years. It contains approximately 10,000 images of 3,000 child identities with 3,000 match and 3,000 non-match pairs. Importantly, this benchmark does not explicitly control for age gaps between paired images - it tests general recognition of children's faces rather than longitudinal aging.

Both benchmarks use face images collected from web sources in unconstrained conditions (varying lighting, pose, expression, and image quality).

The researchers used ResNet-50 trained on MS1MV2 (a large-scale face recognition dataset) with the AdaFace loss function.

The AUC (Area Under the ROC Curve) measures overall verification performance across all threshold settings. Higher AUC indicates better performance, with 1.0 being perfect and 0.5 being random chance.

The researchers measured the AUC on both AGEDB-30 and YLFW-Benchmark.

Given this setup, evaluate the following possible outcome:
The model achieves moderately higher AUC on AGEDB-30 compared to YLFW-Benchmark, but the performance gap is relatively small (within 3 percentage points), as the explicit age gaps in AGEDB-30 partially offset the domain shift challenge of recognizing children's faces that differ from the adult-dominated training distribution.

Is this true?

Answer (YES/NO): NO